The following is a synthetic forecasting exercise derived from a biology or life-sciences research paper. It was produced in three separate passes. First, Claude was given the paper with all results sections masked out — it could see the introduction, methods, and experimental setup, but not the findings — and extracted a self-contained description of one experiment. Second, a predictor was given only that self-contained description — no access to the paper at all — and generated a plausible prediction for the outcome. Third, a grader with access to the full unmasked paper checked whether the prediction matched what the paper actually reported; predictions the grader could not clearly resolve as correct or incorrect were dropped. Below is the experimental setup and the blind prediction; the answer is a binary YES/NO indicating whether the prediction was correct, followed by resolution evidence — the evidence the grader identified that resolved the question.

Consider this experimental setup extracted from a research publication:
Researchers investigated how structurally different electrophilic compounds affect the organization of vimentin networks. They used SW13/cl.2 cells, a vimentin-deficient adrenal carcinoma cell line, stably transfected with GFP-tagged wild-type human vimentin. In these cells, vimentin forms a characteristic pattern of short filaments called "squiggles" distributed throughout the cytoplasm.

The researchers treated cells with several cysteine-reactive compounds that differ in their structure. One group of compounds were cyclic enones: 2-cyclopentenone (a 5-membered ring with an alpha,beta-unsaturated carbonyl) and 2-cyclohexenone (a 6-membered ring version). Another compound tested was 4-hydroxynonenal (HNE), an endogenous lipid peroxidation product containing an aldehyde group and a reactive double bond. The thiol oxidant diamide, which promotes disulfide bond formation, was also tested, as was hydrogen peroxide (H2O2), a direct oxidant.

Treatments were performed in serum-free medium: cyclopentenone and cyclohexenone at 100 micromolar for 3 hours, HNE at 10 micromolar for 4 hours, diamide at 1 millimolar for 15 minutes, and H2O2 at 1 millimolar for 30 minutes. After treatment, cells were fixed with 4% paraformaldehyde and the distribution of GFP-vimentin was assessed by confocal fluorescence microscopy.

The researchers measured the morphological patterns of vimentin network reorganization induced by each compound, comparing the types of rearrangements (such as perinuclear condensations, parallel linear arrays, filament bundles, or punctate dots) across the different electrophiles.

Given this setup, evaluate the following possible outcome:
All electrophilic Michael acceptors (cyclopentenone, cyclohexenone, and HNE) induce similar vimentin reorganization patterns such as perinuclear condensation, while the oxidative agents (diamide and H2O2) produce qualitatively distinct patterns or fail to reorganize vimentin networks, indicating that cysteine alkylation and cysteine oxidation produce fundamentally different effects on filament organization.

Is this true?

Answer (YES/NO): NO